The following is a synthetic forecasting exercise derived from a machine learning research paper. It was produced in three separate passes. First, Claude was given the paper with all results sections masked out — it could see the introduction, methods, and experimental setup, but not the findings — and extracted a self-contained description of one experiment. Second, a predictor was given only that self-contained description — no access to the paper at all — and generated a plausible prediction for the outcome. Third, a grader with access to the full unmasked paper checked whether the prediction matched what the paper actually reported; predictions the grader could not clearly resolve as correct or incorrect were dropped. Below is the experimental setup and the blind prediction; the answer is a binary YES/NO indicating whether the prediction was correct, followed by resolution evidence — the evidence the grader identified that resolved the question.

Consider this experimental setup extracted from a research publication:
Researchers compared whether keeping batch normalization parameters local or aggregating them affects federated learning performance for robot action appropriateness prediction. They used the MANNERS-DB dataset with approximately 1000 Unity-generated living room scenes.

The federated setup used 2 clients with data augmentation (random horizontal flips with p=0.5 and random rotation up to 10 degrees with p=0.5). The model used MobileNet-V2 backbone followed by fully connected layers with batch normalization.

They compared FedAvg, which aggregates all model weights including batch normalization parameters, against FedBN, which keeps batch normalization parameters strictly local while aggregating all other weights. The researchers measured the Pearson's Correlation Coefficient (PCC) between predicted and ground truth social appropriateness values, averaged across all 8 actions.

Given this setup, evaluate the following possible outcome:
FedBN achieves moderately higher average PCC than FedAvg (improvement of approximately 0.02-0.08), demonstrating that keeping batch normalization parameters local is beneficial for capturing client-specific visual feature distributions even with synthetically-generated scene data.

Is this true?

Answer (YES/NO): NO